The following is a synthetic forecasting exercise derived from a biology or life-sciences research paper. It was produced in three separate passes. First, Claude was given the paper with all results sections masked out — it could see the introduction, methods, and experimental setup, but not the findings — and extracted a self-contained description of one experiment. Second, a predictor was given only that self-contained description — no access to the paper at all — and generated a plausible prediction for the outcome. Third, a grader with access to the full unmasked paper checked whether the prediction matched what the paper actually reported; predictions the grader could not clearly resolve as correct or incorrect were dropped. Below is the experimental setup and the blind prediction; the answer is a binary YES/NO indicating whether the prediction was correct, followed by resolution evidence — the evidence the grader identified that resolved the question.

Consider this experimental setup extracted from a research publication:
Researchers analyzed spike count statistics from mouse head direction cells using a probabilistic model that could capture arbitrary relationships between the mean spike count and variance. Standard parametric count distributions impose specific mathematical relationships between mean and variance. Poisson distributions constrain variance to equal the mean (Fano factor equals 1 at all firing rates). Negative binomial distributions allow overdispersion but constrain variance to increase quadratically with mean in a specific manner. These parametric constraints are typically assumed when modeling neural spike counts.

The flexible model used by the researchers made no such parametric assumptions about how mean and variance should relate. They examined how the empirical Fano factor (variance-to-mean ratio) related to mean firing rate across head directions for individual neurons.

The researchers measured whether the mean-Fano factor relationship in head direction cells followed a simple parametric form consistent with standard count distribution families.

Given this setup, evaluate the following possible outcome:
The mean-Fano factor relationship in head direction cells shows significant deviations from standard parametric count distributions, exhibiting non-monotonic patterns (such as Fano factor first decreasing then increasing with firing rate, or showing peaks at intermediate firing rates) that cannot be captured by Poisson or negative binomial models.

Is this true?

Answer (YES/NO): NO